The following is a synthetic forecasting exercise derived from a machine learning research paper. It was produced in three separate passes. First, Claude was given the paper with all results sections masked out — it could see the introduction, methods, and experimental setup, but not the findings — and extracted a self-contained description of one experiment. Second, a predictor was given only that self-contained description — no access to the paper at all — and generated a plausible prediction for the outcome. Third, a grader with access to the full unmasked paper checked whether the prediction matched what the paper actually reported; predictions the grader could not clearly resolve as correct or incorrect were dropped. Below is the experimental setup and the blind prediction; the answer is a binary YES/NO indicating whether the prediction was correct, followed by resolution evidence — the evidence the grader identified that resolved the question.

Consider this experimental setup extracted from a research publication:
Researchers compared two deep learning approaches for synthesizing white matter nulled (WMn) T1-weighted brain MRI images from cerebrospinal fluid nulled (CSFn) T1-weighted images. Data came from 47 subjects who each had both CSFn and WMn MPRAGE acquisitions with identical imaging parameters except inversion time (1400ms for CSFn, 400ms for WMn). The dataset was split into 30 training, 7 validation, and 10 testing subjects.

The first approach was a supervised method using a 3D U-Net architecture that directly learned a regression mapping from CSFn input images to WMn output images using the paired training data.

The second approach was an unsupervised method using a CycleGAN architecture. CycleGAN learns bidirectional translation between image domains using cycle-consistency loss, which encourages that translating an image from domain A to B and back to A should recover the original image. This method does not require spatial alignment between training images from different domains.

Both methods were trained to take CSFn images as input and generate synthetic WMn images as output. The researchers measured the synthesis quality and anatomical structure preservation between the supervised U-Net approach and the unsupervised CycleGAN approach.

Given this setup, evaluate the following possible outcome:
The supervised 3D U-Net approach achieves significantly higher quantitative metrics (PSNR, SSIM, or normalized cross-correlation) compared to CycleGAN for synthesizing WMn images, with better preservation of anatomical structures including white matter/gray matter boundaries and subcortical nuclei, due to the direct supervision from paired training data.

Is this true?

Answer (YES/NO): YES